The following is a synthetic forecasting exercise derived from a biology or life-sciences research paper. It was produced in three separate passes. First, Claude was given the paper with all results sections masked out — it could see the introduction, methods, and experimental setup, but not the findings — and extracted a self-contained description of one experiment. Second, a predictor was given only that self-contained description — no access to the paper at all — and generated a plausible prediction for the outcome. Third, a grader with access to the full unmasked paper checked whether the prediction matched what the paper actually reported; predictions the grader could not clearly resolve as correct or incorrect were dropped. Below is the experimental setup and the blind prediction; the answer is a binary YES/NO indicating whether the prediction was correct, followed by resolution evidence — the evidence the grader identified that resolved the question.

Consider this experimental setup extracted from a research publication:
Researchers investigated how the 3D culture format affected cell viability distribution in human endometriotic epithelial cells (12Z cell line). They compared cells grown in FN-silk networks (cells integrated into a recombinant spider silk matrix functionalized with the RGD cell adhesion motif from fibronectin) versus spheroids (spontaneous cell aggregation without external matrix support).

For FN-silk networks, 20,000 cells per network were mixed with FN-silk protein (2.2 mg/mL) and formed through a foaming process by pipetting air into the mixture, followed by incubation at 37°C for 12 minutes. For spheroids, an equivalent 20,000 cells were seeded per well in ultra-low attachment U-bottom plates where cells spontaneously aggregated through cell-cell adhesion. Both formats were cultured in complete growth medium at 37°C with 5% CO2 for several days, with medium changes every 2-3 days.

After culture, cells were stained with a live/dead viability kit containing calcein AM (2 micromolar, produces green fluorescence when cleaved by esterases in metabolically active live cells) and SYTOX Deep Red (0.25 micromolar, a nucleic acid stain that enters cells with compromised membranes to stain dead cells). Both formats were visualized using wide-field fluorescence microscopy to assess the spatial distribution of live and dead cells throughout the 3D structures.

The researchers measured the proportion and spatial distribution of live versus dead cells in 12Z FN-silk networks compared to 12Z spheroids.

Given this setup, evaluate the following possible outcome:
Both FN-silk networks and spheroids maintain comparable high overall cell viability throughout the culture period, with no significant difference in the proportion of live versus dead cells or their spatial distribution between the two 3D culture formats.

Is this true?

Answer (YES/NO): NO